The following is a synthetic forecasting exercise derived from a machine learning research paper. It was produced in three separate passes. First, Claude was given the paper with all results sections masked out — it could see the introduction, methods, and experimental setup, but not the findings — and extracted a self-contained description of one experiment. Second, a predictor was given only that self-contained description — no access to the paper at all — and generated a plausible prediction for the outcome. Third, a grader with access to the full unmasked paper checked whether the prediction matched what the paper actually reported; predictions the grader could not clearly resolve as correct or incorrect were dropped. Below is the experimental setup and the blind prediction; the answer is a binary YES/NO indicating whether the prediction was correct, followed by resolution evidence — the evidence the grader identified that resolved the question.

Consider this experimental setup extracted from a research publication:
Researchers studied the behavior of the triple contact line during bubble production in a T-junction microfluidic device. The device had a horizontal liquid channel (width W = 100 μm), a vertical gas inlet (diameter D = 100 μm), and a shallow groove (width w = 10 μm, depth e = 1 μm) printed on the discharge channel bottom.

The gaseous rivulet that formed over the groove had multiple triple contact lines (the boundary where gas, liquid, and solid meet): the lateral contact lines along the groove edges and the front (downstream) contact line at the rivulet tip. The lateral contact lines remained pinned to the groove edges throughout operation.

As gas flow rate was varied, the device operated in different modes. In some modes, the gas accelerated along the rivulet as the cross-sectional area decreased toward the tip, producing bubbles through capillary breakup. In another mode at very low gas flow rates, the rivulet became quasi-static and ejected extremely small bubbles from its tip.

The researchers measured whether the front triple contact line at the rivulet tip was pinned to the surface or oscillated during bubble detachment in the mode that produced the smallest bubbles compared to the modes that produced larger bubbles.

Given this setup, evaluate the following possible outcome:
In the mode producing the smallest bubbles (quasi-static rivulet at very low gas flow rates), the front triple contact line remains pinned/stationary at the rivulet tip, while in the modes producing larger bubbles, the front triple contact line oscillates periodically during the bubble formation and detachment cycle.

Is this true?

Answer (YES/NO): YES